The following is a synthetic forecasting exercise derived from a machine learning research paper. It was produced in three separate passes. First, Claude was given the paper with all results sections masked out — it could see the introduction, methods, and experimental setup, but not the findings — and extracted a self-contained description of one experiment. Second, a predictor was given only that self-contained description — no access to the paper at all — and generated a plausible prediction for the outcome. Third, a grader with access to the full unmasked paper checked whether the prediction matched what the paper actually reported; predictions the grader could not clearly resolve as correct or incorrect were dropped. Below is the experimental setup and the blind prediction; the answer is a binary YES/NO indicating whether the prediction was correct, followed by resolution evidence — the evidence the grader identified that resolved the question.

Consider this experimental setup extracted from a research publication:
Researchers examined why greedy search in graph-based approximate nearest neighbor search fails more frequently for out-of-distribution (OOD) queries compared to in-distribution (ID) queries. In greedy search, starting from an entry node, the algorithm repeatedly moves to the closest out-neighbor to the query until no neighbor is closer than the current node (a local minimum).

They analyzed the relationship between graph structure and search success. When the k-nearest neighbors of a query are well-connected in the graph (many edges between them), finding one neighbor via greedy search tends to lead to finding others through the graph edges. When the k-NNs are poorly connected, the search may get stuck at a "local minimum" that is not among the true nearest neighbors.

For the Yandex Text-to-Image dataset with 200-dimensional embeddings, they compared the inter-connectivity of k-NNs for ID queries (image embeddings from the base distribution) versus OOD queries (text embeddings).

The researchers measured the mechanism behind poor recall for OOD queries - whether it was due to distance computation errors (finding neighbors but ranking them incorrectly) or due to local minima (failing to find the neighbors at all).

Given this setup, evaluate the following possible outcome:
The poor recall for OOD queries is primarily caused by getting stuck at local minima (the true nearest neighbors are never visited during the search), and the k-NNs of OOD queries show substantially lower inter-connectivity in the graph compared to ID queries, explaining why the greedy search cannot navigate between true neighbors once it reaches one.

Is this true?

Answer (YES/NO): YES